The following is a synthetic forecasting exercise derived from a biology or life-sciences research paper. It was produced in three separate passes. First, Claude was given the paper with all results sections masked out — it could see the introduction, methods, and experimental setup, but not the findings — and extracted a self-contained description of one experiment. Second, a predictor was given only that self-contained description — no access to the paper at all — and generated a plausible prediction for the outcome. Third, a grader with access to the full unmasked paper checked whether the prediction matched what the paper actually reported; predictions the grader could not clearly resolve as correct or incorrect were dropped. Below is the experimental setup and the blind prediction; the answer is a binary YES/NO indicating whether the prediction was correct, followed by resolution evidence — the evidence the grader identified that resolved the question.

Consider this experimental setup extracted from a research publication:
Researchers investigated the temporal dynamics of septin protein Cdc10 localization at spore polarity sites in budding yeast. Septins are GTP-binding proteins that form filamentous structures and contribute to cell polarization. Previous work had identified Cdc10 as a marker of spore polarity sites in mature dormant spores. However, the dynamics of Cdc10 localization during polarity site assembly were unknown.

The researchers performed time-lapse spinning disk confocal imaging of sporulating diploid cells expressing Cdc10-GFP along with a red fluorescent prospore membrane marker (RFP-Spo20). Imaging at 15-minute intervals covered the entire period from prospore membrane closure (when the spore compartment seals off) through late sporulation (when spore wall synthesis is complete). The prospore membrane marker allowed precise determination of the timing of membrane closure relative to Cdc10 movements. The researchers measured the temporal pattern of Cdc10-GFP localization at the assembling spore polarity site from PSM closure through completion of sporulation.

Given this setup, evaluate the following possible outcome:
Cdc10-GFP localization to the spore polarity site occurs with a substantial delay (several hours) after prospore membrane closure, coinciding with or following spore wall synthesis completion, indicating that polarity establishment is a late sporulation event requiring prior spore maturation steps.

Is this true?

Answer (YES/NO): NO